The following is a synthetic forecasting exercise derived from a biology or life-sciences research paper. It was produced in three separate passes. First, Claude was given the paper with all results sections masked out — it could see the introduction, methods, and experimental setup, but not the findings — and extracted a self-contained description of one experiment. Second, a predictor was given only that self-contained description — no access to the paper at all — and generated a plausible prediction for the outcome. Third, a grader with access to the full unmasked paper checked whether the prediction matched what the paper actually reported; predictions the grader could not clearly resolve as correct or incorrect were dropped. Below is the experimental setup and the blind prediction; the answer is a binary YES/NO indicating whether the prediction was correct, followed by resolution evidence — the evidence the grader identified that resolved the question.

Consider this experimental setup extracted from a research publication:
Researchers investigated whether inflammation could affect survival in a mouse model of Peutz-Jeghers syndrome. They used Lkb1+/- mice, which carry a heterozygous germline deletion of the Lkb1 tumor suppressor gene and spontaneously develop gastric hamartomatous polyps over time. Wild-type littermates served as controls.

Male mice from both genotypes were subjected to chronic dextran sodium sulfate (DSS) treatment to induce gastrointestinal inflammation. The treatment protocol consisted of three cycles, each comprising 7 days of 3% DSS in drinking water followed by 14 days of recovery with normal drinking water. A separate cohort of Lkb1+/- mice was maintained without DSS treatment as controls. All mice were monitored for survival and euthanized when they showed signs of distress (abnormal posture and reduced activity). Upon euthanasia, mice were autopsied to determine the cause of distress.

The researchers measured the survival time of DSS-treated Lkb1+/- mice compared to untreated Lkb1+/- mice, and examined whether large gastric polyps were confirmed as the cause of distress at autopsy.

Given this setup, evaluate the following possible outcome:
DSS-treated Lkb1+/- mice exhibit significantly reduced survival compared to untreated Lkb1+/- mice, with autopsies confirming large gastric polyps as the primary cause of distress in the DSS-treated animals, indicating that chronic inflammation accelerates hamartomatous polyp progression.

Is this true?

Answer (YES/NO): YES